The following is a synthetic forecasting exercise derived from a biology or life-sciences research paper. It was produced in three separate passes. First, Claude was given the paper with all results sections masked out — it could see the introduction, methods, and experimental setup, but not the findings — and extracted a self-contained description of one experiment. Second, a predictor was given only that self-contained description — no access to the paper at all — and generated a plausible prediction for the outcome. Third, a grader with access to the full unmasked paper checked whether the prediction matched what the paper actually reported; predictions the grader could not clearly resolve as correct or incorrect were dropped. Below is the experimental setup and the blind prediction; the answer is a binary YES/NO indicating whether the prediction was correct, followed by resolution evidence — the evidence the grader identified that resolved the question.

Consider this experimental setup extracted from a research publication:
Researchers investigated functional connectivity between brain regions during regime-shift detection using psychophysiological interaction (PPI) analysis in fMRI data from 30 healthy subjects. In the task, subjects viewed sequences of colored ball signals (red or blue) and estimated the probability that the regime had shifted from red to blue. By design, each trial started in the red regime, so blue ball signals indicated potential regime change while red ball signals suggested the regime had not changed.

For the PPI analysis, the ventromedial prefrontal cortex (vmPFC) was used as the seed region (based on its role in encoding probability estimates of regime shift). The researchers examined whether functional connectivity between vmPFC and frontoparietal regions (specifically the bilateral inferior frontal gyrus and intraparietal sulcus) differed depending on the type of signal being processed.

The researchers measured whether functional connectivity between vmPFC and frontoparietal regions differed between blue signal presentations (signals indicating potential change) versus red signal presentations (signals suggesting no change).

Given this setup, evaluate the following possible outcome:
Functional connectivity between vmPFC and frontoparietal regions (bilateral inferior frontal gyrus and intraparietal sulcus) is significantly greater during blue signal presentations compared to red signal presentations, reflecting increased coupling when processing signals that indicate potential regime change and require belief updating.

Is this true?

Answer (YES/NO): YES